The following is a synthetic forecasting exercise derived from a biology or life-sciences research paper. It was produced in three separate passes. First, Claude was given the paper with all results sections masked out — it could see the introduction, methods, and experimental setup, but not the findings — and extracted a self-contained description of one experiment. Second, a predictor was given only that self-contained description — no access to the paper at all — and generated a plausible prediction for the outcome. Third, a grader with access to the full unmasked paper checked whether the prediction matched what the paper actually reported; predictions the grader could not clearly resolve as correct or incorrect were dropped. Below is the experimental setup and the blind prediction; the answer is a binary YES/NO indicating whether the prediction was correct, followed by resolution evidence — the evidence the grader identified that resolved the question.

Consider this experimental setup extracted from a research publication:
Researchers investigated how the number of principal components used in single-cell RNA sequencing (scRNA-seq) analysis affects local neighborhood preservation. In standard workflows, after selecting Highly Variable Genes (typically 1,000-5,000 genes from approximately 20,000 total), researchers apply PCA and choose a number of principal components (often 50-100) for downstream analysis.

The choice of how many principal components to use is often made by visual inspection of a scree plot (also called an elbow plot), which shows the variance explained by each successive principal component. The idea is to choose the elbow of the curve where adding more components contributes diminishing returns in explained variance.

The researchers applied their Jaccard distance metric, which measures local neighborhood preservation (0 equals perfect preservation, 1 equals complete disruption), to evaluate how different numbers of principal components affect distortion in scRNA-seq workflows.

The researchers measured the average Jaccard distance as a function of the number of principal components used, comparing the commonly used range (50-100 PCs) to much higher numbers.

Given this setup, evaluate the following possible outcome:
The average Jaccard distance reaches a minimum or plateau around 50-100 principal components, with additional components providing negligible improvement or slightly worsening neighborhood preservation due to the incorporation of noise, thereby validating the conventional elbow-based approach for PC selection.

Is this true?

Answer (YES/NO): NO